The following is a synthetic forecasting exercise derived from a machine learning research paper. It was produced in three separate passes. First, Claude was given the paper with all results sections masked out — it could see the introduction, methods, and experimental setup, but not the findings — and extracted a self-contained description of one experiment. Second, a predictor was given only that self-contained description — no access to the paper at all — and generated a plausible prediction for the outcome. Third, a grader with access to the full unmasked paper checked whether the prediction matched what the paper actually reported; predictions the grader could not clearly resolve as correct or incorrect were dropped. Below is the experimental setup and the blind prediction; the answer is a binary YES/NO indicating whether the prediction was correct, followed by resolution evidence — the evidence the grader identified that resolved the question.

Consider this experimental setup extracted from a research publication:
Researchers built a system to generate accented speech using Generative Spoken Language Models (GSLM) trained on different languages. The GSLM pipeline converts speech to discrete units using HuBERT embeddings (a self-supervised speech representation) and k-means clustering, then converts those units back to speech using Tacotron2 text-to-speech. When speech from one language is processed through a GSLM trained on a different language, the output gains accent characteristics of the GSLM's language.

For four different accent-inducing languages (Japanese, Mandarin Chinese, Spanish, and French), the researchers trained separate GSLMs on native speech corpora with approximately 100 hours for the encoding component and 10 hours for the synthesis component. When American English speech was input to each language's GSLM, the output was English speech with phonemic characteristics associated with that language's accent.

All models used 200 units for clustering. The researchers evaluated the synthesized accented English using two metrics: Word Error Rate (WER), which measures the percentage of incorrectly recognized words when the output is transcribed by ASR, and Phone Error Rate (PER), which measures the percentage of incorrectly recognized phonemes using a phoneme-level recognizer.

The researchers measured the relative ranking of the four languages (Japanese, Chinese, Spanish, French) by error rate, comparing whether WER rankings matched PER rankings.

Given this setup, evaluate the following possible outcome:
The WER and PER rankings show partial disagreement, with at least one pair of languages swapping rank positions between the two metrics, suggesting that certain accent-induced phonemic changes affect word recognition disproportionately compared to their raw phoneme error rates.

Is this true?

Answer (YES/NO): YES